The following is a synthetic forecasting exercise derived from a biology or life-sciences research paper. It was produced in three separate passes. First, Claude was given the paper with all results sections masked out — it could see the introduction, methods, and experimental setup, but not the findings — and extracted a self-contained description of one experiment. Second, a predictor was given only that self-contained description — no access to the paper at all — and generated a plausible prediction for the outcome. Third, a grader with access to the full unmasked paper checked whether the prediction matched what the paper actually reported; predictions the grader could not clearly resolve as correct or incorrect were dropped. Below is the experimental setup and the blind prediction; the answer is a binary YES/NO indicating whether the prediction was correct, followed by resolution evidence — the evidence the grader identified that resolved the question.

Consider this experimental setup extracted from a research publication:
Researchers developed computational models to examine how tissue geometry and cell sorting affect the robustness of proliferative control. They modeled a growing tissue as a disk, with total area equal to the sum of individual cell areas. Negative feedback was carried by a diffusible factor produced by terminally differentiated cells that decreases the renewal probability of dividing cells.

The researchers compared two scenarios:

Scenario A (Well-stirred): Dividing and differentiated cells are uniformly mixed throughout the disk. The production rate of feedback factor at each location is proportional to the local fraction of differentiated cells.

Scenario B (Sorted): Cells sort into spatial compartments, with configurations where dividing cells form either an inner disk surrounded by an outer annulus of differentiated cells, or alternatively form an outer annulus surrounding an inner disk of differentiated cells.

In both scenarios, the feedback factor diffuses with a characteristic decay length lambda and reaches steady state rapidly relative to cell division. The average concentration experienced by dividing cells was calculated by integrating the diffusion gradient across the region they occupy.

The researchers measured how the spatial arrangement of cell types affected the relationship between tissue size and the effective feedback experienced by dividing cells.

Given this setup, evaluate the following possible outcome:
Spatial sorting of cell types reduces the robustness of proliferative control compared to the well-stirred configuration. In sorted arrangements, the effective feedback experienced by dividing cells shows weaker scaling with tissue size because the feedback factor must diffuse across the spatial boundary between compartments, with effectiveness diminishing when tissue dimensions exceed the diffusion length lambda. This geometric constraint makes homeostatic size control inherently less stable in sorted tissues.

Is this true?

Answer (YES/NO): YES